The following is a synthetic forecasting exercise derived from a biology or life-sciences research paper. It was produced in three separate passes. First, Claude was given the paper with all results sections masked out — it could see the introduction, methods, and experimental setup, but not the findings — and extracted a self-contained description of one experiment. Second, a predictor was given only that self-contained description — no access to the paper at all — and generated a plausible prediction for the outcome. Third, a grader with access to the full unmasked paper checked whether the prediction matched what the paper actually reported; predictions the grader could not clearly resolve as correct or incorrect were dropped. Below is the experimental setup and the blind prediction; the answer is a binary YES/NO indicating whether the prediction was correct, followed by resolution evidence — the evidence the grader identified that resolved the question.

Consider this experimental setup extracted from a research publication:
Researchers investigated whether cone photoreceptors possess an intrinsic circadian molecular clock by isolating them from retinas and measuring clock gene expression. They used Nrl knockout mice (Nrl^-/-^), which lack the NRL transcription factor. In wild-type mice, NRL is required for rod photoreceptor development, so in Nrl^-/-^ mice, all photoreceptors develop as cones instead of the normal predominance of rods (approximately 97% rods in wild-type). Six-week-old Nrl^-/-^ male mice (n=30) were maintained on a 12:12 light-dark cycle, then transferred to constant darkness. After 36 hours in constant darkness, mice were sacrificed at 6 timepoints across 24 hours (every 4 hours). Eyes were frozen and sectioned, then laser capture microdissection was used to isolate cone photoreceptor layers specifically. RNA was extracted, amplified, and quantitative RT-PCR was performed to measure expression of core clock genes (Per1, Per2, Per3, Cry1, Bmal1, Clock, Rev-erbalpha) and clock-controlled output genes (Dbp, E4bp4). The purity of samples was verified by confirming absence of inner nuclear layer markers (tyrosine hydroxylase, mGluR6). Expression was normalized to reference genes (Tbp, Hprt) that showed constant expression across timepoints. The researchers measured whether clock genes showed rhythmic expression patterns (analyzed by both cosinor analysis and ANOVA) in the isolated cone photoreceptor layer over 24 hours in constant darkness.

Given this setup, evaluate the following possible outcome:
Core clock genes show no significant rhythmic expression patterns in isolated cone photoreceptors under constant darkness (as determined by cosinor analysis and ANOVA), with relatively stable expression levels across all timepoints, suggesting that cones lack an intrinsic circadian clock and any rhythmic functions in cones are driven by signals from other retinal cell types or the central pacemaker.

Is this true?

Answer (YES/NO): NO